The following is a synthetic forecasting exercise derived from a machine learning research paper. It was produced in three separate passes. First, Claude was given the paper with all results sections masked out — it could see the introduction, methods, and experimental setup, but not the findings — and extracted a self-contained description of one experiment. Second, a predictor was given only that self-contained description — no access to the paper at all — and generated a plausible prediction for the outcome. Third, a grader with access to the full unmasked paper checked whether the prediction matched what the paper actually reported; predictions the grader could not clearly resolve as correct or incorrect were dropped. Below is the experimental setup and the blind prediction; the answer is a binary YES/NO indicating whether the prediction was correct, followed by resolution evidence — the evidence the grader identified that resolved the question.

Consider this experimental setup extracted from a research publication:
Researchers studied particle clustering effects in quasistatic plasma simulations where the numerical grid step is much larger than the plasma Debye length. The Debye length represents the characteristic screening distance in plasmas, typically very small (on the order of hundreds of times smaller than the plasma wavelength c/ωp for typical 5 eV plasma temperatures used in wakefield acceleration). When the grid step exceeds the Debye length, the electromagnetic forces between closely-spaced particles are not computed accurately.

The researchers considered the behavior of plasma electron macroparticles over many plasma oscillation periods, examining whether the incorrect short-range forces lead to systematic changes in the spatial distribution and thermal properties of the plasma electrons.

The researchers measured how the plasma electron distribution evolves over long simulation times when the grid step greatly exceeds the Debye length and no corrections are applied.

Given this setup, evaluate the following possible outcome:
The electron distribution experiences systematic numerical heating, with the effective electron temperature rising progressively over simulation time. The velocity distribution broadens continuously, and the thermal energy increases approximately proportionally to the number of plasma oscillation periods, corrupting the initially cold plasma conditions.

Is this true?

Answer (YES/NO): NO